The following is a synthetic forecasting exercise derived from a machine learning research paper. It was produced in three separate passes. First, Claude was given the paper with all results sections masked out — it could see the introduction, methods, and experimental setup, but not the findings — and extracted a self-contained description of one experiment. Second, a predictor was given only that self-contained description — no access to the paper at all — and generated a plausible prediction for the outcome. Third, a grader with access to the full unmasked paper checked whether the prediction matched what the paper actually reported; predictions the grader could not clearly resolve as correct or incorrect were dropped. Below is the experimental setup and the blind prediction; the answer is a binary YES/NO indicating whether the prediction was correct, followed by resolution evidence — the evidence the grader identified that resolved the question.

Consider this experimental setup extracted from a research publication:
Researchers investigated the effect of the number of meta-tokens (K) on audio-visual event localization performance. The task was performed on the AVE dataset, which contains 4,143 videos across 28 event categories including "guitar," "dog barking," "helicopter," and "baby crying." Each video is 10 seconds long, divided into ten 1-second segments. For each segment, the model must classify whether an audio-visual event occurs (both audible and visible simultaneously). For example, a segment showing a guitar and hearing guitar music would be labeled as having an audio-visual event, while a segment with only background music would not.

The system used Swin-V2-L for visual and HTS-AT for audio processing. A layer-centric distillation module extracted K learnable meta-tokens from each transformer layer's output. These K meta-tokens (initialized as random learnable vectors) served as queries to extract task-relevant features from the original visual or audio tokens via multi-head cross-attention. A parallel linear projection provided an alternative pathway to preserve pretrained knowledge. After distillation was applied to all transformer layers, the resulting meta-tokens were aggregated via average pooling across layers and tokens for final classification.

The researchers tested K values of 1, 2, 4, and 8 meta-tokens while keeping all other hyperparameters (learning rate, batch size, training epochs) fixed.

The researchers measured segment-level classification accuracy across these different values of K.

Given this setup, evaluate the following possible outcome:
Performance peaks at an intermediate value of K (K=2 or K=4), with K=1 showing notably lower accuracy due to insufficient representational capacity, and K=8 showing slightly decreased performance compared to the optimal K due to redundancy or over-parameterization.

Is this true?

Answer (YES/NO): NO